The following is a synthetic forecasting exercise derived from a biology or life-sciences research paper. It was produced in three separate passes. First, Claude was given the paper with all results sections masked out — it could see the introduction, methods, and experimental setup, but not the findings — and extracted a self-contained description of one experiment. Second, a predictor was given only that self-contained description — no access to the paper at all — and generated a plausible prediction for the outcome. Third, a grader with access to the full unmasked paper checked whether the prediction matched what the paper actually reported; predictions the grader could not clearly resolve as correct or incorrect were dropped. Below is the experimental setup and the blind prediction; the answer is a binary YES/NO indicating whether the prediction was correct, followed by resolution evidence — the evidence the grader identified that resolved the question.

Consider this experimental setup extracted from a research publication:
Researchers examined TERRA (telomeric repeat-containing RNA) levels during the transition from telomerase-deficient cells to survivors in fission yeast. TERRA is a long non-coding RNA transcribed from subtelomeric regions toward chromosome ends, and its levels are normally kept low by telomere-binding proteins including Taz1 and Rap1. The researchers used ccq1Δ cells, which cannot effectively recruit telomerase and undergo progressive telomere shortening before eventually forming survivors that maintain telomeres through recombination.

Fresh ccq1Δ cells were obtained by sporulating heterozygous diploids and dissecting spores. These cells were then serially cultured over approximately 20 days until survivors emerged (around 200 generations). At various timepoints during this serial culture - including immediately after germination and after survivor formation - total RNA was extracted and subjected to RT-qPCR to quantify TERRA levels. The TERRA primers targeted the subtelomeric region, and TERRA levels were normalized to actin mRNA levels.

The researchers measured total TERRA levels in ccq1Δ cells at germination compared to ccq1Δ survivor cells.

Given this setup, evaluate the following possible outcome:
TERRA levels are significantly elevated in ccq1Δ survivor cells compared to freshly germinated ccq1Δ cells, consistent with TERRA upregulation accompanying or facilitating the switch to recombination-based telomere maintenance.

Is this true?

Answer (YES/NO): YES